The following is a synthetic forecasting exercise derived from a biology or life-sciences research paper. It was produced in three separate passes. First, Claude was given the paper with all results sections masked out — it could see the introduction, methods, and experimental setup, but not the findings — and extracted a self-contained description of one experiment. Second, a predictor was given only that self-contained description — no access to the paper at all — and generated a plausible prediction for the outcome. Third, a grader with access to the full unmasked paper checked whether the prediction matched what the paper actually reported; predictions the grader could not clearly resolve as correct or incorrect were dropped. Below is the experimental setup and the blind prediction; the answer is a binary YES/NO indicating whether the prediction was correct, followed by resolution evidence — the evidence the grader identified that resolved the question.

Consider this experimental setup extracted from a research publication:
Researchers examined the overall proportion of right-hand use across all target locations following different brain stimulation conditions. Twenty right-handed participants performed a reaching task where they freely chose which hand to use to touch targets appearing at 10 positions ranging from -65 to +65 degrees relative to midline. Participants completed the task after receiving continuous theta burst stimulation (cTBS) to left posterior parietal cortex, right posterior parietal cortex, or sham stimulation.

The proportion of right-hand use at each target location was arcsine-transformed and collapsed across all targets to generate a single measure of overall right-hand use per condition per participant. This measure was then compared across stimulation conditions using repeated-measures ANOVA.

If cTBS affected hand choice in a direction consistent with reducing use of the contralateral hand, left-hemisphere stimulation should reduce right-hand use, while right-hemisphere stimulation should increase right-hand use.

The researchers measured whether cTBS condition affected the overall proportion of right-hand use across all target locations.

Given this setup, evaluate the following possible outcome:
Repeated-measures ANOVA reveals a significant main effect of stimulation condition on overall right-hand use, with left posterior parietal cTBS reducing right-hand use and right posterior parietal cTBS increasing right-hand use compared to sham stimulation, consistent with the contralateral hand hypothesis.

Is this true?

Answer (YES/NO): NO